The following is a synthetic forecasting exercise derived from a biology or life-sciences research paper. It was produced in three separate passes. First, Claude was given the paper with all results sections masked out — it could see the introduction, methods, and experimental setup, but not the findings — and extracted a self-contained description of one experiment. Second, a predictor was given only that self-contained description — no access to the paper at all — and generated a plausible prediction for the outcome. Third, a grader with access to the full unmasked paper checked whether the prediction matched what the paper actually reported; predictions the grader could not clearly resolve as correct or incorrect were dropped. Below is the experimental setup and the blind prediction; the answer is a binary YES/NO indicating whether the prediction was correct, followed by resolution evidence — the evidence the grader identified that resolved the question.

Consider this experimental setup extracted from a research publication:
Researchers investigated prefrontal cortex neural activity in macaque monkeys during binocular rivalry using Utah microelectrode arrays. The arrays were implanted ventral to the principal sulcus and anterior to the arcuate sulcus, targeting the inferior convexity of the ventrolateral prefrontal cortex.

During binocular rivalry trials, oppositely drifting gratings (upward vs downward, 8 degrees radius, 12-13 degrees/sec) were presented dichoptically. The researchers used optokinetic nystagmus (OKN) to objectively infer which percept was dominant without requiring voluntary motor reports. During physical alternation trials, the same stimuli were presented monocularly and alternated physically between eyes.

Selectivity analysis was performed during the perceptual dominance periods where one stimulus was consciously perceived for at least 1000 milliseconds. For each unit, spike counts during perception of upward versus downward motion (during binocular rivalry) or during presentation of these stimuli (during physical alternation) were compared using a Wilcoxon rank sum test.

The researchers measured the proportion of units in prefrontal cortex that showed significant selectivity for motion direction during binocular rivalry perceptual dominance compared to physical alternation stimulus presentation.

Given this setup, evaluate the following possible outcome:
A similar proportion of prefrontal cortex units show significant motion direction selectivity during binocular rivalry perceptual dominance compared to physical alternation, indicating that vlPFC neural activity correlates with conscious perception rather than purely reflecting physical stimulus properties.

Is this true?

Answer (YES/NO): YES